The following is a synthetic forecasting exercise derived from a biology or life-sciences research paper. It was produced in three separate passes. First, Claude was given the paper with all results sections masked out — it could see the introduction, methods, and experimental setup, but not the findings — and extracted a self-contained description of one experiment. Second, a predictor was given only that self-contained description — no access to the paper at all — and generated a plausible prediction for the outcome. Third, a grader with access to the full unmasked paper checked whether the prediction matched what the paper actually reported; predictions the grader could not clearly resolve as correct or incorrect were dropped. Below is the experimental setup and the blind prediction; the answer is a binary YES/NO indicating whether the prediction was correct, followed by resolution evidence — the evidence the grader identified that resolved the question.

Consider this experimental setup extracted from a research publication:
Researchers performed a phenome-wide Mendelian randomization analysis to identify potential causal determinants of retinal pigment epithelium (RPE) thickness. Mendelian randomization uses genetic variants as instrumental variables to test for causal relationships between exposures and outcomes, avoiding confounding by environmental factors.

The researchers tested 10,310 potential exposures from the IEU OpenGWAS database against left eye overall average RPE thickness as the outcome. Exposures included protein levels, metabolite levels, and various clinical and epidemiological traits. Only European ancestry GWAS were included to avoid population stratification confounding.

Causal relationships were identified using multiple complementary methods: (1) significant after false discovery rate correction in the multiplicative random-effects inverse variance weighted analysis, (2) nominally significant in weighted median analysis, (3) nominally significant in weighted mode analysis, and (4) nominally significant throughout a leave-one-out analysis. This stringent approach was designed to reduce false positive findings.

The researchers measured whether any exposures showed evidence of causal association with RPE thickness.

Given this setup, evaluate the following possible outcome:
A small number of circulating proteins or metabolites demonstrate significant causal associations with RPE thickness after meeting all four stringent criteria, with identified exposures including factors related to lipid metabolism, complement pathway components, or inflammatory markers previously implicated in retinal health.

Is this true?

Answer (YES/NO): YES